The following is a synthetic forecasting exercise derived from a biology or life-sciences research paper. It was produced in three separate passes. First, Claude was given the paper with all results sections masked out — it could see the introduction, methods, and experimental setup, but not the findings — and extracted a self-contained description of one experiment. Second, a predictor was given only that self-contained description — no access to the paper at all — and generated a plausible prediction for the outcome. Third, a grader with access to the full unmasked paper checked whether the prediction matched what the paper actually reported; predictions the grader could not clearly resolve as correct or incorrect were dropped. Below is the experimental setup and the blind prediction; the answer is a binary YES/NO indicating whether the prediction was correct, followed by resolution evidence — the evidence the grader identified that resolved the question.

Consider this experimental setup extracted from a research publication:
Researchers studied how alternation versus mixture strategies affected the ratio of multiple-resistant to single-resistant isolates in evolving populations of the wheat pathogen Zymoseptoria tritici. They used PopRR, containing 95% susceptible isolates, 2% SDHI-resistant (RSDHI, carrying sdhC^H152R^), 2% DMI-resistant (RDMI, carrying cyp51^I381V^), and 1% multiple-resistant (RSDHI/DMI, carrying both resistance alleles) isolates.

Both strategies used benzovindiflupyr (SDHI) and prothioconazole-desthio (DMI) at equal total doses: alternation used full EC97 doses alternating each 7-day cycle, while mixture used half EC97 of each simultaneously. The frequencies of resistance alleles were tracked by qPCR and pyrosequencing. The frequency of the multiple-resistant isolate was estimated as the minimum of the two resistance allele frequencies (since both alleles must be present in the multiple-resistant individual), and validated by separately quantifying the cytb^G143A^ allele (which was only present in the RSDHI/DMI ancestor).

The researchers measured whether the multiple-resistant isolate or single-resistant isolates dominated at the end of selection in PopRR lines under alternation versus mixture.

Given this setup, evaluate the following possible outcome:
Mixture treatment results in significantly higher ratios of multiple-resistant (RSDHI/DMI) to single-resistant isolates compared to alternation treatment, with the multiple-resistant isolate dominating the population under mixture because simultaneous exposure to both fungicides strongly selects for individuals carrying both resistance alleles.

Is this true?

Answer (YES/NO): NO